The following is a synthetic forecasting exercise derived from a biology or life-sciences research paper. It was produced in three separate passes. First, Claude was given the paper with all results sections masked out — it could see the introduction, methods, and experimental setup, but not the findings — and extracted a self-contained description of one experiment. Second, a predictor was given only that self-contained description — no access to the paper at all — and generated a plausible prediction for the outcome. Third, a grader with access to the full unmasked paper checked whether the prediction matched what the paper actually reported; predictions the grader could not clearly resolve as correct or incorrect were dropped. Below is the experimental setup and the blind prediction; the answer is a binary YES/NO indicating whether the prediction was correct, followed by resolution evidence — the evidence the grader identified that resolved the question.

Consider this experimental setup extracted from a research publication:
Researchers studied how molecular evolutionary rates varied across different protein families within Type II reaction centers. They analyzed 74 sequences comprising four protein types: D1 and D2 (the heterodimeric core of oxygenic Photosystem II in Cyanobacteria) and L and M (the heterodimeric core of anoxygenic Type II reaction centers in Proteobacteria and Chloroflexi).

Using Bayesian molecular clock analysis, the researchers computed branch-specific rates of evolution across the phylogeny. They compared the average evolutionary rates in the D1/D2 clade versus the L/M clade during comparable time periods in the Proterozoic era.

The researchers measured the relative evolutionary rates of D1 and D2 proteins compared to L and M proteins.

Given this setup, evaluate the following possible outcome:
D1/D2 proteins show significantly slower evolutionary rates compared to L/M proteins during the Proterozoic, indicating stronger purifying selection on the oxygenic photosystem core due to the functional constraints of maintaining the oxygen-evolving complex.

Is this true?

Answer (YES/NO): NO